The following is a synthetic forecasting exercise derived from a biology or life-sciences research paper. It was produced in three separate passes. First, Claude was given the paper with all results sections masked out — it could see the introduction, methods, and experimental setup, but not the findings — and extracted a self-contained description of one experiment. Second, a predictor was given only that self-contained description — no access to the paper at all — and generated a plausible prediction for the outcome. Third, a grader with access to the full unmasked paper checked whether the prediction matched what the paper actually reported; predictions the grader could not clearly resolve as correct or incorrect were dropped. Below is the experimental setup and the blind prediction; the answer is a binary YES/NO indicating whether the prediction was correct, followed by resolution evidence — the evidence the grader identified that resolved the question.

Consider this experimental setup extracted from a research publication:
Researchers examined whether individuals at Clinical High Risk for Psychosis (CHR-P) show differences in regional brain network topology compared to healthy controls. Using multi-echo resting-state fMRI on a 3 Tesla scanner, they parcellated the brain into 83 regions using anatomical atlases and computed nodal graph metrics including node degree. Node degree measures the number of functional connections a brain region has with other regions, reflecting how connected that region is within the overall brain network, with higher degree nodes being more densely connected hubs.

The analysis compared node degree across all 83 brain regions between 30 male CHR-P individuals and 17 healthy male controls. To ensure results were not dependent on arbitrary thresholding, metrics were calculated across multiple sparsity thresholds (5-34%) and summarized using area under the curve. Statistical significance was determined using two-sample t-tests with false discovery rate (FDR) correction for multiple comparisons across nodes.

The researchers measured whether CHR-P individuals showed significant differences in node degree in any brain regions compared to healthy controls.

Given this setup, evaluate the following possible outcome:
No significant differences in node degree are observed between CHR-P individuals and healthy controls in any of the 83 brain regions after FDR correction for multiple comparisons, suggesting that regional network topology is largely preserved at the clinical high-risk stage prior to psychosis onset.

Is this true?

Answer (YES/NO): NO